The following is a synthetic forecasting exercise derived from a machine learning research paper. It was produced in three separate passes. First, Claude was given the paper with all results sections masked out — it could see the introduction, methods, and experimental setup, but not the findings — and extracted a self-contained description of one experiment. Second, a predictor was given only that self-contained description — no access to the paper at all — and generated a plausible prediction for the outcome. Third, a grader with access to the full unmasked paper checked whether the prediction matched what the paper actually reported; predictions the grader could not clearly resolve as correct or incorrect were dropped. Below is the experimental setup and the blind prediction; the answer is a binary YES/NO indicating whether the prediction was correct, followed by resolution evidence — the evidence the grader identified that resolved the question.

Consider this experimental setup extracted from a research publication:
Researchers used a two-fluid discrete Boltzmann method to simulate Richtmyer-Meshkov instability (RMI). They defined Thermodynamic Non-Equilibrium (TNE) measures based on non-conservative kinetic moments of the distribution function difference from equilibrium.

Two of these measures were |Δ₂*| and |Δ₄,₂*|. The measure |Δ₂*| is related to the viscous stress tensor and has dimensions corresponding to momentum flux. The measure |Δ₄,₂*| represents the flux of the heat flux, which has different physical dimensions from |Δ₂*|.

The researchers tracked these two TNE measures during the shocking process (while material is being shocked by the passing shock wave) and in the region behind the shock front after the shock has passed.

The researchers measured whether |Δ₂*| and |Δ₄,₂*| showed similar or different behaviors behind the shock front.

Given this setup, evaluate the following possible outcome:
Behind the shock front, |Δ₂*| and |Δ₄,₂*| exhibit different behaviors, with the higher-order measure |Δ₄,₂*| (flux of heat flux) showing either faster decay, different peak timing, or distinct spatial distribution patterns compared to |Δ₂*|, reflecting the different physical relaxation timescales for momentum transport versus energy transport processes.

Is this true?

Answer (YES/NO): NO